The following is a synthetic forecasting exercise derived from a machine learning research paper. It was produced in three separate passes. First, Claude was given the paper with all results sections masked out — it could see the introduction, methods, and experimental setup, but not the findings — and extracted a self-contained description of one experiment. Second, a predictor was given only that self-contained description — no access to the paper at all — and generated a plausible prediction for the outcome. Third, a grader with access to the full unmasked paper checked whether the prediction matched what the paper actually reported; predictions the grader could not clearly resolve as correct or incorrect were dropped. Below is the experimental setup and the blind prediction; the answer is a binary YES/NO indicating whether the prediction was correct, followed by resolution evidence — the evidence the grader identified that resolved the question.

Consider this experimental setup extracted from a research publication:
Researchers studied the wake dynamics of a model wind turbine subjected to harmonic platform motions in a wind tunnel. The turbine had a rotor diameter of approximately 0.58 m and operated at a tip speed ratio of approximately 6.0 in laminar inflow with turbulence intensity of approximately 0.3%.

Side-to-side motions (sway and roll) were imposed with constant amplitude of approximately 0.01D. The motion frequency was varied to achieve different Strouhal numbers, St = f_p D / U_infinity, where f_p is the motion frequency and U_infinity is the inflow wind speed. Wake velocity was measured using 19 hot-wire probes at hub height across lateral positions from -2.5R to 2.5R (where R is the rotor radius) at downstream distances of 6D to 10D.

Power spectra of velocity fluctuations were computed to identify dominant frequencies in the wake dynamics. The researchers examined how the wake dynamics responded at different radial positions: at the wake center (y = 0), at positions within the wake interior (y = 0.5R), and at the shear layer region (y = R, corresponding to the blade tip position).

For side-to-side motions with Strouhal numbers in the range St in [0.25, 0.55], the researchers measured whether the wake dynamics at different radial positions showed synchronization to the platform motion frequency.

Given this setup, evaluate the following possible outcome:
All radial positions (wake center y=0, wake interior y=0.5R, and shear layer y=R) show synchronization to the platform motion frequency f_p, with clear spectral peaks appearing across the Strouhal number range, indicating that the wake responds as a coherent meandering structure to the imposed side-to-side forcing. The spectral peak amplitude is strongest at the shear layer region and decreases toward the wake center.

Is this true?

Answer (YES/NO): NO